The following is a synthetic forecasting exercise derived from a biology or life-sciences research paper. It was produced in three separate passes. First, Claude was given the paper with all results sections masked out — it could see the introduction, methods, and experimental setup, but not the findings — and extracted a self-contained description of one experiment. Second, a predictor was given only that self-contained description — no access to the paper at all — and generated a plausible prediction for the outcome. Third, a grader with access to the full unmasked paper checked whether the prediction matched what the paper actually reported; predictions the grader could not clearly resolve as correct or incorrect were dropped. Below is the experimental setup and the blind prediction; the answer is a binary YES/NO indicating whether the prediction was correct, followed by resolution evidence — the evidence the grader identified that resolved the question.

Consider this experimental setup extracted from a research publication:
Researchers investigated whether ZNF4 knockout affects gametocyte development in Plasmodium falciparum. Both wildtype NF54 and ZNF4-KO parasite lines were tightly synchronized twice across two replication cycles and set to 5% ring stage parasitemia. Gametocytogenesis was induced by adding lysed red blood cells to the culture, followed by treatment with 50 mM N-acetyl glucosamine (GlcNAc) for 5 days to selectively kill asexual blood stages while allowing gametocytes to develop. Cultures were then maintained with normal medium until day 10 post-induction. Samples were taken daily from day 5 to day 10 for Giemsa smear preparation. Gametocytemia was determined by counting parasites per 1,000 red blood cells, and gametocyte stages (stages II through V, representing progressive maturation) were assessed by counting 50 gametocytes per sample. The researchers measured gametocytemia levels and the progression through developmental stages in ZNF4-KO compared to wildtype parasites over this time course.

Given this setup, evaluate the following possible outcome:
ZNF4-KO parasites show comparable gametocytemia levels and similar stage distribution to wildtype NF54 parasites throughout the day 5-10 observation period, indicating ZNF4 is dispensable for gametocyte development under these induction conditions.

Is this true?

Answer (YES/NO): YES